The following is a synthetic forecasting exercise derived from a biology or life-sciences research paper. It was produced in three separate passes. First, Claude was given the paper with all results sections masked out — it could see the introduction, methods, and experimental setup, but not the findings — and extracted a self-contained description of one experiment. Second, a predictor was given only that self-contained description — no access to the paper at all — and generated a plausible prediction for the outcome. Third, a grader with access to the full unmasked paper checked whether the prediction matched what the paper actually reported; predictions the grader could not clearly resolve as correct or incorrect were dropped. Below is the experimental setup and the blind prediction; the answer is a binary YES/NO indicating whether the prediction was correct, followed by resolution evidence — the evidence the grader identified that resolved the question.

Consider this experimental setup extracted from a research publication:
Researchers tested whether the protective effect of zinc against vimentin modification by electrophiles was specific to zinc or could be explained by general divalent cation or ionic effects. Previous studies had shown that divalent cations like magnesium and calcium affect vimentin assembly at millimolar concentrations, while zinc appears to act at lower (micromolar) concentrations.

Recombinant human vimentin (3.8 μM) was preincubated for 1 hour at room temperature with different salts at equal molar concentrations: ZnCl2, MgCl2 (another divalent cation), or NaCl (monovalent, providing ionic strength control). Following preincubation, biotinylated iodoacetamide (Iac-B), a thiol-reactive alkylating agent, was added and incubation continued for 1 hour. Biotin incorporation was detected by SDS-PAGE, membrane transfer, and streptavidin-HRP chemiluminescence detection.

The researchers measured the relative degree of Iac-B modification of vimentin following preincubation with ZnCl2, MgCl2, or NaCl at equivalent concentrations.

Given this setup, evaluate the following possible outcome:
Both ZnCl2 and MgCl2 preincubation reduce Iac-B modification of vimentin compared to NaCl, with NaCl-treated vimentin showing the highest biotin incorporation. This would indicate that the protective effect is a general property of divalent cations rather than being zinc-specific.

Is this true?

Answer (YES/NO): NO